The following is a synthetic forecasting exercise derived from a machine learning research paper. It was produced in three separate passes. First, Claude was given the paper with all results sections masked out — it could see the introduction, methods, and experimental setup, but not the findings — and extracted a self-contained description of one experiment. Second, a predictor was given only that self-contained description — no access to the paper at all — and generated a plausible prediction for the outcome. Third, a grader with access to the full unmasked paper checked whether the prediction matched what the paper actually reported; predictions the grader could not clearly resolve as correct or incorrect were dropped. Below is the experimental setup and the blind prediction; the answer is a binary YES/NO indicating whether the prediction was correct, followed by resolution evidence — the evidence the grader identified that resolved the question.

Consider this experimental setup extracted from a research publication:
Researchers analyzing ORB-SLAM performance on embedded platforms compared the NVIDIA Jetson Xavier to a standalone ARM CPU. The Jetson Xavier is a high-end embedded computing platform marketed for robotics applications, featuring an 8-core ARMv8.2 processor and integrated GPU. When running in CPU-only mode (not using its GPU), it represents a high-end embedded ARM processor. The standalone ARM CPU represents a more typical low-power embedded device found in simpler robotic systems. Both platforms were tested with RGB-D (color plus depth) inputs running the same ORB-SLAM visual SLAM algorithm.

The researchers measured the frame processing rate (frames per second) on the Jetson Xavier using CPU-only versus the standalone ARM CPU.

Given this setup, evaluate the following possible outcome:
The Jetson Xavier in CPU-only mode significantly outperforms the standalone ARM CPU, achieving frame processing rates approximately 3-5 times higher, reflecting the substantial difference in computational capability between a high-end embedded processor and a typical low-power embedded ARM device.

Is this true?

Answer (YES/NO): NO